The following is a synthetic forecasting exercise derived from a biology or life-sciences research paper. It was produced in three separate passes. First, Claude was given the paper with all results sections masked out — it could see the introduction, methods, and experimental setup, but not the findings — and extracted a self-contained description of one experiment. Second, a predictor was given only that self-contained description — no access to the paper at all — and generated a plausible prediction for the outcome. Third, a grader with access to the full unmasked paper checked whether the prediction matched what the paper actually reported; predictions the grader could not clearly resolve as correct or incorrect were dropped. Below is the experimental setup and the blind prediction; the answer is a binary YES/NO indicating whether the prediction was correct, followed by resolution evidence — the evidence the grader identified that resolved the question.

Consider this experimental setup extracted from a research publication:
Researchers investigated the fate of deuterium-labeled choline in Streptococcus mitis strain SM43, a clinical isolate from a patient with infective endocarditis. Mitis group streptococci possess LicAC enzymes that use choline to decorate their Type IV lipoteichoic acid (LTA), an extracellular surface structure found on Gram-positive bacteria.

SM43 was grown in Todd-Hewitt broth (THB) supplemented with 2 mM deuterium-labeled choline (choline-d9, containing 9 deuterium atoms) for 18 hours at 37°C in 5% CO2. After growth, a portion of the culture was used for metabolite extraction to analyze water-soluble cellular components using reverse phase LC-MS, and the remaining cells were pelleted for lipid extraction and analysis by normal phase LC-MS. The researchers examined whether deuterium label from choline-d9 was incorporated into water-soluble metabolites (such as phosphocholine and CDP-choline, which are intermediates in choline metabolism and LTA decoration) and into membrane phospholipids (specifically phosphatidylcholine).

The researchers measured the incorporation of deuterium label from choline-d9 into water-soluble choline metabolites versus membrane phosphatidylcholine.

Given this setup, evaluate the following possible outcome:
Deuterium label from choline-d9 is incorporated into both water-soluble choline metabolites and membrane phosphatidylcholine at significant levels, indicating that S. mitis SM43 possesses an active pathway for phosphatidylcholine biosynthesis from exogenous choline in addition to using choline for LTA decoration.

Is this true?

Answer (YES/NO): NO